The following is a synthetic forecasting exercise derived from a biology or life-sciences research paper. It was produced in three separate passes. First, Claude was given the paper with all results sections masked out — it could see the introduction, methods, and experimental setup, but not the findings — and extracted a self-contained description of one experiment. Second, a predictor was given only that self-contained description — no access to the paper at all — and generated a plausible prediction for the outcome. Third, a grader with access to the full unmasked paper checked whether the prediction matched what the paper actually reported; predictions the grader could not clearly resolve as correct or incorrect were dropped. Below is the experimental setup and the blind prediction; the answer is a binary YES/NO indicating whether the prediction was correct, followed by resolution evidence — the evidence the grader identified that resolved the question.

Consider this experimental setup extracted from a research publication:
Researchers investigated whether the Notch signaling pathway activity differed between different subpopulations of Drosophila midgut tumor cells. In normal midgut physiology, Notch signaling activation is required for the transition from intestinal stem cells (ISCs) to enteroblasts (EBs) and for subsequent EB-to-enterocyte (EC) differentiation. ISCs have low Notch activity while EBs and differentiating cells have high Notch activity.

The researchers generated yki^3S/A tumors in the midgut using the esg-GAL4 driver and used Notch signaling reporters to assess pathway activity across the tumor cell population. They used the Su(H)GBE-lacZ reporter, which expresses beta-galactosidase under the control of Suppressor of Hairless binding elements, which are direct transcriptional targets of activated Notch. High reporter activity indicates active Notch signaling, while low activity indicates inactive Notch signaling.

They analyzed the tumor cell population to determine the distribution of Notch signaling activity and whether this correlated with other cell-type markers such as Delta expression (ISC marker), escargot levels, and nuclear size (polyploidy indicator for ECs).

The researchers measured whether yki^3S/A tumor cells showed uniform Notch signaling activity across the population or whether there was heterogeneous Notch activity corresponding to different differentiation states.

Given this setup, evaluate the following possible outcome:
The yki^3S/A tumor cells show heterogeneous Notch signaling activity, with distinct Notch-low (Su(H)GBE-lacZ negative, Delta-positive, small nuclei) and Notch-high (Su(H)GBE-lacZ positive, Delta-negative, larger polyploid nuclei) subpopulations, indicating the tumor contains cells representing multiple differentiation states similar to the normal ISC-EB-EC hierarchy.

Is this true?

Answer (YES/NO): NO